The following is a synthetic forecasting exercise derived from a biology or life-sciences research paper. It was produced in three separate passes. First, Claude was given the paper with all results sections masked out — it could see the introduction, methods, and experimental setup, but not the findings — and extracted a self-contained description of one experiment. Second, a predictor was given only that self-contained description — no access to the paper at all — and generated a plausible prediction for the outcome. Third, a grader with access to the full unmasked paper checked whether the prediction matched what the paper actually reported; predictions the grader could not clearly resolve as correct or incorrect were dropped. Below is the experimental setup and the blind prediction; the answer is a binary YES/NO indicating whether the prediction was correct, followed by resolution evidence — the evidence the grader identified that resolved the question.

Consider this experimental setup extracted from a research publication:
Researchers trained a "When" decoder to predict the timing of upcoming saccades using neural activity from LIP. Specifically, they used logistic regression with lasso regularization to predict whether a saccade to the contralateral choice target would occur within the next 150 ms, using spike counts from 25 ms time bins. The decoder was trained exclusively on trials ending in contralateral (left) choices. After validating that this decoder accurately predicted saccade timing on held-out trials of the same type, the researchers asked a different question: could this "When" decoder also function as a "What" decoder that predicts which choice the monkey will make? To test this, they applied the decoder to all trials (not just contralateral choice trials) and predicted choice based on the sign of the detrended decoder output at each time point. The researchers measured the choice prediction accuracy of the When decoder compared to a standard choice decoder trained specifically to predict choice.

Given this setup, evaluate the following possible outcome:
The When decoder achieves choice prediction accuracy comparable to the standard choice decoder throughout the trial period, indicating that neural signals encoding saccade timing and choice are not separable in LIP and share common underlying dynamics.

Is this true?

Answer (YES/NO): YES